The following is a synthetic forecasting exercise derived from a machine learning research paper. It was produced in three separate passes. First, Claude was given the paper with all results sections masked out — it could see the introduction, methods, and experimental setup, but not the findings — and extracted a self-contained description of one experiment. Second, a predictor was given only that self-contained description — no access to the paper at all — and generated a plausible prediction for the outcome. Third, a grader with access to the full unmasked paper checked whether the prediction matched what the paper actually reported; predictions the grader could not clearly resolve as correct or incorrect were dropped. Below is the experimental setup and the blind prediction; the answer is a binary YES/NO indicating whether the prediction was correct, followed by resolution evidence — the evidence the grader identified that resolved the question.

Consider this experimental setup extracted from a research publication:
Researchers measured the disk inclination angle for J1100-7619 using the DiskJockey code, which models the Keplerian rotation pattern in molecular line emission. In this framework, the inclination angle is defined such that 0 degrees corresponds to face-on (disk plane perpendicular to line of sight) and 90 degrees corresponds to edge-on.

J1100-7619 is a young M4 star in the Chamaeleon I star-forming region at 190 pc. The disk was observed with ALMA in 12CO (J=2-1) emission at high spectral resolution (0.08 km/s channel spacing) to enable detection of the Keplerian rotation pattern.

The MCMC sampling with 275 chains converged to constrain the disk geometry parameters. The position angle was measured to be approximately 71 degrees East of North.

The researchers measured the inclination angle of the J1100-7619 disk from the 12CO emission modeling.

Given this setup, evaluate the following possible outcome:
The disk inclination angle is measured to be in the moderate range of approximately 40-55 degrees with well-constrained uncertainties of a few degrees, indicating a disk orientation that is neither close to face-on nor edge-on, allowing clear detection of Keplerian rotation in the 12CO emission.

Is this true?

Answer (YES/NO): NO